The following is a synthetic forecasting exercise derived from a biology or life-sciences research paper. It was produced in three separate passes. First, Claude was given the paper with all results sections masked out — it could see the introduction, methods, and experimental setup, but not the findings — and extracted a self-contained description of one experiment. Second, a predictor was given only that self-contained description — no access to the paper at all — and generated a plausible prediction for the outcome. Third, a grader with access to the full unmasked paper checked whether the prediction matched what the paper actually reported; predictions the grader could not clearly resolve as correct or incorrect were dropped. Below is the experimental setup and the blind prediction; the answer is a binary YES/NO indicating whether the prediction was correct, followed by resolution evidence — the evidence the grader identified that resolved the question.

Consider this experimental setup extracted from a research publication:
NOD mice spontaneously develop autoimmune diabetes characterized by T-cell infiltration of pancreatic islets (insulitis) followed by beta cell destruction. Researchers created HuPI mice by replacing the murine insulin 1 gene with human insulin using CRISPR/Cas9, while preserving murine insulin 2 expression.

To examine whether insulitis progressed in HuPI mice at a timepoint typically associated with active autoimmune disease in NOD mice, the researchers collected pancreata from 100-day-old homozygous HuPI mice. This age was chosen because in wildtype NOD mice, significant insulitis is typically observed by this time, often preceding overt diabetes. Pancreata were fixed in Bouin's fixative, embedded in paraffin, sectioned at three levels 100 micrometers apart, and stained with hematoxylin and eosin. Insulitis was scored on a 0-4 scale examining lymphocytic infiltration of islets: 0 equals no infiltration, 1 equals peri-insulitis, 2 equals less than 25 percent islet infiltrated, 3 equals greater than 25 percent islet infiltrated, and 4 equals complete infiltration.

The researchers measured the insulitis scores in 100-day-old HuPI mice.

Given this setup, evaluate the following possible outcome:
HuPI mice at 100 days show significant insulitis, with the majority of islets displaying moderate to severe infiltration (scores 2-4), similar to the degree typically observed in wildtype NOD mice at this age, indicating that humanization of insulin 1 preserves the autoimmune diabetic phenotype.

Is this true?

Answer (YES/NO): NO